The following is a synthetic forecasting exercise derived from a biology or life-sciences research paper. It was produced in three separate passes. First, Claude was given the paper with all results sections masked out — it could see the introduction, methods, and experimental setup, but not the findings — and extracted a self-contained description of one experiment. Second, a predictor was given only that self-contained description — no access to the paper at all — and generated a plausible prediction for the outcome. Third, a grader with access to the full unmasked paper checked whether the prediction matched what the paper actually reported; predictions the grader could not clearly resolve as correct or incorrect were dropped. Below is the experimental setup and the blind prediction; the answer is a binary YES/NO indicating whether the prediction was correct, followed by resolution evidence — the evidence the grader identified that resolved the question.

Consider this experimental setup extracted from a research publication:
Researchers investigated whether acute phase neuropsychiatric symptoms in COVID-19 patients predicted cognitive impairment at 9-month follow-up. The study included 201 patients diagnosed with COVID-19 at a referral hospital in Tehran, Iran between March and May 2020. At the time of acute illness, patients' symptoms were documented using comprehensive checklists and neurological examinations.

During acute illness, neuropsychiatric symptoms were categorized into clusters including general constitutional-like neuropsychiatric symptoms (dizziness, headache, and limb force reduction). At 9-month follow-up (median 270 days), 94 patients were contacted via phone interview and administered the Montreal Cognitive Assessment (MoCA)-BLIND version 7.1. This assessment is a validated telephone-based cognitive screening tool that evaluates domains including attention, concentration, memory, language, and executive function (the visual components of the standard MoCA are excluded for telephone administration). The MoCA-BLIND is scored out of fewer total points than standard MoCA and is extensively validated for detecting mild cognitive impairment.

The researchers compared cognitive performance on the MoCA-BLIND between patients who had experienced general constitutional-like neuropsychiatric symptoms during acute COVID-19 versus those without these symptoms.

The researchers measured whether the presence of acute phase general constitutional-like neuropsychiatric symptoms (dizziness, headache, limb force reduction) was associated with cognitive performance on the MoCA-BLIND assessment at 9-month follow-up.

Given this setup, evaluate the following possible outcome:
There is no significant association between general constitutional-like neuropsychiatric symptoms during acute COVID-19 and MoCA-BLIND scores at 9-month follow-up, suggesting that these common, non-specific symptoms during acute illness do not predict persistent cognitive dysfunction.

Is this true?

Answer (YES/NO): NO